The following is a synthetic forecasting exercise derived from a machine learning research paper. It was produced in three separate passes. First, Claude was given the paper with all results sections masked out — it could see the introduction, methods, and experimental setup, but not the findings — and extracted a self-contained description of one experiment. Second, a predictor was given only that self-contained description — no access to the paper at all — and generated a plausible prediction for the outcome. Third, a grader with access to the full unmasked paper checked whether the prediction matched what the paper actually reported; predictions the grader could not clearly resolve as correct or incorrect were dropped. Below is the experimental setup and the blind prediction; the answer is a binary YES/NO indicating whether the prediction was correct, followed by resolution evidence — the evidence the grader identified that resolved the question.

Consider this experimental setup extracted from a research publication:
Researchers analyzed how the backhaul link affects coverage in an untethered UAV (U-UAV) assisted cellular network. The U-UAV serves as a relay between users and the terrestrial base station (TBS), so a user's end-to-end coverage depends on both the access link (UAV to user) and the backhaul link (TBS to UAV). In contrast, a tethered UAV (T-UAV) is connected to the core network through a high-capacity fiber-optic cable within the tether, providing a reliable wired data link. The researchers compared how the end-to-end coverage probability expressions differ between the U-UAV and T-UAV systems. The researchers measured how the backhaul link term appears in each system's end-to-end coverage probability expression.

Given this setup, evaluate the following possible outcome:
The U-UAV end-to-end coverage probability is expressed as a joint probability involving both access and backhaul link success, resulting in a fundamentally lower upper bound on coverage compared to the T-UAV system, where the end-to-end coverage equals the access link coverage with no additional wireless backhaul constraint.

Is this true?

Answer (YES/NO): YES